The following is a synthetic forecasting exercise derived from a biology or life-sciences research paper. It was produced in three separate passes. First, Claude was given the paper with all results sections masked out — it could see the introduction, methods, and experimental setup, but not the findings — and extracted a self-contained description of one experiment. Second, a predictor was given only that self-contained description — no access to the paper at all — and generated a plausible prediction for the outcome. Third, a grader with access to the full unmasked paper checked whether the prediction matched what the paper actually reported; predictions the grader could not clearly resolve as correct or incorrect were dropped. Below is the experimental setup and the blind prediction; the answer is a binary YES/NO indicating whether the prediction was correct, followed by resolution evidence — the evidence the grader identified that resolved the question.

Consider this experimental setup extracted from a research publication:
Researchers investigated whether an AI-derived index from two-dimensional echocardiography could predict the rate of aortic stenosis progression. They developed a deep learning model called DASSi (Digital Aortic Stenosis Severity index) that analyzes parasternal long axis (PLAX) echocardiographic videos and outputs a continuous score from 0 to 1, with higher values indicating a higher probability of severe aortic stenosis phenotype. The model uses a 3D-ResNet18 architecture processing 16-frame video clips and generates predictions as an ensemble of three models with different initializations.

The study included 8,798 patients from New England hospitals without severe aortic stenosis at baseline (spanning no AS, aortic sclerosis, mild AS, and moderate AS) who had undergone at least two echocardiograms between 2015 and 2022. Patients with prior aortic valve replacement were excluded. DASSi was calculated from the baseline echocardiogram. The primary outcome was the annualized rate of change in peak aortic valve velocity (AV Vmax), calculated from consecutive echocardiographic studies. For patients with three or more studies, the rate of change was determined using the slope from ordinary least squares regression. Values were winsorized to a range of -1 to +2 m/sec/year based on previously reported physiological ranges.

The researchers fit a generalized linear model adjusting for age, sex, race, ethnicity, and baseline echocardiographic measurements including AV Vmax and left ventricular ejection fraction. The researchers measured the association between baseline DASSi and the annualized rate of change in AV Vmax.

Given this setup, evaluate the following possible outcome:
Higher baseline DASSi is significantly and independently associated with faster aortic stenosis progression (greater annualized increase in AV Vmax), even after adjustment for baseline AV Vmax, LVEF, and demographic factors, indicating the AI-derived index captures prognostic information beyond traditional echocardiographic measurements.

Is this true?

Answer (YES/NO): YES